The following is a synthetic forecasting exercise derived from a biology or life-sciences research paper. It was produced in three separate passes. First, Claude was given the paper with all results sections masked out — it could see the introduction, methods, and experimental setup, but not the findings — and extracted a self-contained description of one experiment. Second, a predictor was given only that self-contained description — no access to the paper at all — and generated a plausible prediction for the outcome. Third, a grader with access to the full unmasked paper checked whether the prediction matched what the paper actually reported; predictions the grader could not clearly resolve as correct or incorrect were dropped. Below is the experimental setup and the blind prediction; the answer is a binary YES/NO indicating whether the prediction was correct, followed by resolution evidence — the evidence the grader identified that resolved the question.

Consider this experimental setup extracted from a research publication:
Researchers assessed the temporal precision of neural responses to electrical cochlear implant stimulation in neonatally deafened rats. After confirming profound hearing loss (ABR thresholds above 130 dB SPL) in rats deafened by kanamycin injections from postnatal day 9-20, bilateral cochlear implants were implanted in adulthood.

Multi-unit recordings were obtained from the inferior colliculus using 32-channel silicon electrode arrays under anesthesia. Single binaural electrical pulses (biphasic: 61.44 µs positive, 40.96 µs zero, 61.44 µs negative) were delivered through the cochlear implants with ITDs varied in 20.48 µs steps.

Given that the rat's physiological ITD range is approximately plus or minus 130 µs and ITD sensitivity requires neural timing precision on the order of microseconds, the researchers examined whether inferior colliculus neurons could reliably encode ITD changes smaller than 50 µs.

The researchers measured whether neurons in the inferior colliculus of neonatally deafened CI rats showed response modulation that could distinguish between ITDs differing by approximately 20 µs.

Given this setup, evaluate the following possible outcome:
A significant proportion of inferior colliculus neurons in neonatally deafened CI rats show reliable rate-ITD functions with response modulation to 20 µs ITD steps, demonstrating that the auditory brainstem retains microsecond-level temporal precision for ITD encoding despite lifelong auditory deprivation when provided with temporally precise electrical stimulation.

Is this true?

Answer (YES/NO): YES